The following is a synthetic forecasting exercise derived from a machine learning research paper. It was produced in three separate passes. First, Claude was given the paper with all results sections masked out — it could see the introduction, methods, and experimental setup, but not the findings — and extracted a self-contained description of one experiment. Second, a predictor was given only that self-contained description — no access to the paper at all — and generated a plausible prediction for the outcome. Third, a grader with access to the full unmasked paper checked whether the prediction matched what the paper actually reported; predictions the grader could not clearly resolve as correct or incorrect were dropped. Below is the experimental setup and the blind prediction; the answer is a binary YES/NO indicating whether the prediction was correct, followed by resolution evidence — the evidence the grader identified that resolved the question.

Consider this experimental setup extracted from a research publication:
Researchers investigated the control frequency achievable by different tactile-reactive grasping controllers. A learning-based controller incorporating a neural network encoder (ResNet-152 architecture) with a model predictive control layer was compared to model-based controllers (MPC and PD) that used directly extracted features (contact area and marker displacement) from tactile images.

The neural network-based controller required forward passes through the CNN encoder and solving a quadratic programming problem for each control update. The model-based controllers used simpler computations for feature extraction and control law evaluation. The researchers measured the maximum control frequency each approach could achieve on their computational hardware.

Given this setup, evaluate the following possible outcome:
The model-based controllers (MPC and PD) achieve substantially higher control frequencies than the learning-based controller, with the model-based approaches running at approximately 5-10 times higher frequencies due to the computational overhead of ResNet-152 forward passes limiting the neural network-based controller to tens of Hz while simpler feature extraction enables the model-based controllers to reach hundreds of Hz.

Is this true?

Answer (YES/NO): NO